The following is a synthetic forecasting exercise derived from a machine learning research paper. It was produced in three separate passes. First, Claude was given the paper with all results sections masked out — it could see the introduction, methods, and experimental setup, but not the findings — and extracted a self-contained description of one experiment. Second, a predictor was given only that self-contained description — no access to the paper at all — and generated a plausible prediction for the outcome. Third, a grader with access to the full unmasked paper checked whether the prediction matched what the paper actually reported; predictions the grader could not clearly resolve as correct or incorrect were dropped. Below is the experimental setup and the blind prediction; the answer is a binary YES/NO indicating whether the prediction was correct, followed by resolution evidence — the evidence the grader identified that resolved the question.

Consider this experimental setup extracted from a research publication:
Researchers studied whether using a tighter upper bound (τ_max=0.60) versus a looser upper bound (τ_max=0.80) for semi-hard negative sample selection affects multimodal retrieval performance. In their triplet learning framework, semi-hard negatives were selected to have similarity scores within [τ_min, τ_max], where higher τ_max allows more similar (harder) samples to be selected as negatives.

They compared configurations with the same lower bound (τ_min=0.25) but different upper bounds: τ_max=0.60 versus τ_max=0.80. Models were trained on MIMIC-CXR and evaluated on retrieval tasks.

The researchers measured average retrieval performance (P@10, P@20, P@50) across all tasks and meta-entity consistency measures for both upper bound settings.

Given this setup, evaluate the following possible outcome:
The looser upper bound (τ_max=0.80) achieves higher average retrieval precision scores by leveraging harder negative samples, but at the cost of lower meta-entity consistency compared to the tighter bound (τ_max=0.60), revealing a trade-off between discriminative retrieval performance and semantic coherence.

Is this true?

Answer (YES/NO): NO